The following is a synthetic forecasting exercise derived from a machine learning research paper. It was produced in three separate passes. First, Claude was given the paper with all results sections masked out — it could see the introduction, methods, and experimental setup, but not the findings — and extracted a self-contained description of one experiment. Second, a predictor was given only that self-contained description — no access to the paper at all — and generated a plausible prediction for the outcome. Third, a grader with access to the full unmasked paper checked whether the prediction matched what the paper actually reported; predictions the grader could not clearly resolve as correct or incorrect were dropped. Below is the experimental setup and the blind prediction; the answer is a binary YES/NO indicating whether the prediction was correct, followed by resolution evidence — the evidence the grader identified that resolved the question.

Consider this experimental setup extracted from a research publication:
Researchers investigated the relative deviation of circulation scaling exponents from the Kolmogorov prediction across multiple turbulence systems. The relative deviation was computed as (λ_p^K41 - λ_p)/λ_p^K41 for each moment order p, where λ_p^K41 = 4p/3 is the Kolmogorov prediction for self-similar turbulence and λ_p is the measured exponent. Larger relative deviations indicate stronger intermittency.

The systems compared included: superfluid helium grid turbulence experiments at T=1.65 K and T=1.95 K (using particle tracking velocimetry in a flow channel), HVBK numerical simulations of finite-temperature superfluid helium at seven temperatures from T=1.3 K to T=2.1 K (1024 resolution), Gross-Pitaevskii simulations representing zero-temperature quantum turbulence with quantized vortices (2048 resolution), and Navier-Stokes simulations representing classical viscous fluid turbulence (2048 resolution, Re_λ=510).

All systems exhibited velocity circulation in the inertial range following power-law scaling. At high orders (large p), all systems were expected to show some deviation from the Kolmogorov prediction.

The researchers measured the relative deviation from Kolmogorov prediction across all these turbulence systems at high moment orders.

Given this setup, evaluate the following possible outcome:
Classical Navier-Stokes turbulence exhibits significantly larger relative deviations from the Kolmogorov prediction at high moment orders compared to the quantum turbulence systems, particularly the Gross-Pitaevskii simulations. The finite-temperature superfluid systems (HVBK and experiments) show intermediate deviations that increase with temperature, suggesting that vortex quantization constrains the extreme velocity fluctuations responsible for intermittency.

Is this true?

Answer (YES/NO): NO